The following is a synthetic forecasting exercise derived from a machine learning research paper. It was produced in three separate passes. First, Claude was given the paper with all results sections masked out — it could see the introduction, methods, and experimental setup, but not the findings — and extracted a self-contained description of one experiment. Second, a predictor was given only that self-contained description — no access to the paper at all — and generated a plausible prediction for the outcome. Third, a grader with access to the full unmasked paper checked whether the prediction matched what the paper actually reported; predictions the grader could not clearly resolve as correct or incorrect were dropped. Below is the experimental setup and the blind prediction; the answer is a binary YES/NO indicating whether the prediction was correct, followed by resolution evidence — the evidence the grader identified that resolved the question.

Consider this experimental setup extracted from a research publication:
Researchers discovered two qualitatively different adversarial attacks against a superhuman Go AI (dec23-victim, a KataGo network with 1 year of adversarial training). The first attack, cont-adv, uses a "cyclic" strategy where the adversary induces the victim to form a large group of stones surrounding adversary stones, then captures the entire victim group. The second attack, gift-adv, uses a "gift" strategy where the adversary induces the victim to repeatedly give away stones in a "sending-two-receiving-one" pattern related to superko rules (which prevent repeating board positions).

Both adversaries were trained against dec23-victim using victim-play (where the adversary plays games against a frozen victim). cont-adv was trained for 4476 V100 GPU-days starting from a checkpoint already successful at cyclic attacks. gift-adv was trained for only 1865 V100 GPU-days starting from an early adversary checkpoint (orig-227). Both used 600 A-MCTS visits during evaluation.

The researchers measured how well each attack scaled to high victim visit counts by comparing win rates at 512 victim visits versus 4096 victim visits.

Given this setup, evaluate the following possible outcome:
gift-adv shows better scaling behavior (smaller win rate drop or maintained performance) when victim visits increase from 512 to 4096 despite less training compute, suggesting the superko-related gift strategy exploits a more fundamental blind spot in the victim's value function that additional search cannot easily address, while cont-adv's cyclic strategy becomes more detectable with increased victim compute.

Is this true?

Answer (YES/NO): NO